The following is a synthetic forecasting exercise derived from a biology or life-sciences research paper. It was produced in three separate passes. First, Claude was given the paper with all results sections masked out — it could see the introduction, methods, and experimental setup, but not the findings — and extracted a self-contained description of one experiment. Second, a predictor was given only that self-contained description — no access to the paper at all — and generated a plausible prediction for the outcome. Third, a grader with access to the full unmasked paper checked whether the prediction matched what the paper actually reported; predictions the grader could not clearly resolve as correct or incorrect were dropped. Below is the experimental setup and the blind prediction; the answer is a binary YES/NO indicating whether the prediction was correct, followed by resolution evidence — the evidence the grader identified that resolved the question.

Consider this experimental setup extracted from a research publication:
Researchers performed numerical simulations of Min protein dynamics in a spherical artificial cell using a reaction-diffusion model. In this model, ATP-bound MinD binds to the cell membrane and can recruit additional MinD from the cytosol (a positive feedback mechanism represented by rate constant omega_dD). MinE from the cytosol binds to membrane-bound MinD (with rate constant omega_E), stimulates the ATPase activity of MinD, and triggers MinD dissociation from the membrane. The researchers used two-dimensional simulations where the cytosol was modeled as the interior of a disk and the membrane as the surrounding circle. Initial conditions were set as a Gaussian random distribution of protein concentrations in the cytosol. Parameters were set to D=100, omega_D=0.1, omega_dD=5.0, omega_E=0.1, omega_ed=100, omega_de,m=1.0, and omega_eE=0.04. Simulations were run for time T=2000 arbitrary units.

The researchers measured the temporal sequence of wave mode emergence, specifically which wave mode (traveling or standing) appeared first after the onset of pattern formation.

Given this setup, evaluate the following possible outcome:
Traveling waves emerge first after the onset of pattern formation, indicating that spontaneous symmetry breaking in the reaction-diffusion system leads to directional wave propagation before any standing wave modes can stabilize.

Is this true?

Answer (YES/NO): NO